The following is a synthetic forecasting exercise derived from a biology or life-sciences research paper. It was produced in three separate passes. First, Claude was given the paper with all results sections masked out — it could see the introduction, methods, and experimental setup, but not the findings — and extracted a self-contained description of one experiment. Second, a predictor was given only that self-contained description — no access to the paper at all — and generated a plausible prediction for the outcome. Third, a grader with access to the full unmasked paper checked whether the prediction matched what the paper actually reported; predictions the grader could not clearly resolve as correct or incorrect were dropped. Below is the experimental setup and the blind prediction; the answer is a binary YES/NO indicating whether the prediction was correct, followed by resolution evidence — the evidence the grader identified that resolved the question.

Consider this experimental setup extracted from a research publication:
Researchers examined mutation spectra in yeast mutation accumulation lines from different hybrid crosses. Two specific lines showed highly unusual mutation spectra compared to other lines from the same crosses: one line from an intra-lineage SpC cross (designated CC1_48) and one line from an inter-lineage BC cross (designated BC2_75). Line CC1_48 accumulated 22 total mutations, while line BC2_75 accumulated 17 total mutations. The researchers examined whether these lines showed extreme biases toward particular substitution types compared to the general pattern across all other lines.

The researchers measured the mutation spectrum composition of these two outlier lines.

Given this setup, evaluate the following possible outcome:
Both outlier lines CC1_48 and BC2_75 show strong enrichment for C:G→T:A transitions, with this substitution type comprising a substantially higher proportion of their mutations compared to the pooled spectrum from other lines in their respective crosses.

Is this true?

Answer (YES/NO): NO